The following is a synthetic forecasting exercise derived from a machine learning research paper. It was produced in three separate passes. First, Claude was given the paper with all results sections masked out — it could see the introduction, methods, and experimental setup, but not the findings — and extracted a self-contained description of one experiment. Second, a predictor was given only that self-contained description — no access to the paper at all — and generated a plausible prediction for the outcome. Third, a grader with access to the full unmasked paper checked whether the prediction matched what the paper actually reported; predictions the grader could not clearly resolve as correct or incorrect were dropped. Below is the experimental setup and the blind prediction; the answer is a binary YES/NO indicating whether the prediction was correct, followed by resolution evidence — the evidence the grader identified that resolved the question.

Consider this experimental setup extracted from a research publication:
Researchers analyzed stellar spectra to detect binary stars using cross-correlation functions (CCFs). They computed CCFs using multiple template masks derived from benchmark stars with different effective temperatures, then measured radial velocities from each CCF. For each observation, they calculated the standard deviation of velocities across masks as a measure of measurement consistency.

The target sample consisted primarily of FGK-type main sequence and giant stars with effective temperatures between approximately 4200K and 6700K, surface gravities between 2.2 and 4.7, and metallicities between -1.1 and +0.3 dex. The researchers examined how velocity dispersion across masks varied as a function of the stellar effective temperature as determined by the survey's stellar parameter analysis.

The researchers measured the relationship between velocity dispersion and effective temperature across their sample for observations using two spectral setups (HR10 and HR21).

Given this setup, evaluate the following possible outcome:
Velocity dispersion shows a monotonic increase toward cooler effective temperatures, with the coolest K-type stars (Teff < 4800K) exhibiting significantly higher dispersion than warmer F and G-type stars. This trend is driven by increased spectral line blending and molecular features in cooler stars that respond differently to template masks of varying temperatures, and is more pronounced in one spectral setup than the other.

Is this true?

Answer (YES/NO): NO